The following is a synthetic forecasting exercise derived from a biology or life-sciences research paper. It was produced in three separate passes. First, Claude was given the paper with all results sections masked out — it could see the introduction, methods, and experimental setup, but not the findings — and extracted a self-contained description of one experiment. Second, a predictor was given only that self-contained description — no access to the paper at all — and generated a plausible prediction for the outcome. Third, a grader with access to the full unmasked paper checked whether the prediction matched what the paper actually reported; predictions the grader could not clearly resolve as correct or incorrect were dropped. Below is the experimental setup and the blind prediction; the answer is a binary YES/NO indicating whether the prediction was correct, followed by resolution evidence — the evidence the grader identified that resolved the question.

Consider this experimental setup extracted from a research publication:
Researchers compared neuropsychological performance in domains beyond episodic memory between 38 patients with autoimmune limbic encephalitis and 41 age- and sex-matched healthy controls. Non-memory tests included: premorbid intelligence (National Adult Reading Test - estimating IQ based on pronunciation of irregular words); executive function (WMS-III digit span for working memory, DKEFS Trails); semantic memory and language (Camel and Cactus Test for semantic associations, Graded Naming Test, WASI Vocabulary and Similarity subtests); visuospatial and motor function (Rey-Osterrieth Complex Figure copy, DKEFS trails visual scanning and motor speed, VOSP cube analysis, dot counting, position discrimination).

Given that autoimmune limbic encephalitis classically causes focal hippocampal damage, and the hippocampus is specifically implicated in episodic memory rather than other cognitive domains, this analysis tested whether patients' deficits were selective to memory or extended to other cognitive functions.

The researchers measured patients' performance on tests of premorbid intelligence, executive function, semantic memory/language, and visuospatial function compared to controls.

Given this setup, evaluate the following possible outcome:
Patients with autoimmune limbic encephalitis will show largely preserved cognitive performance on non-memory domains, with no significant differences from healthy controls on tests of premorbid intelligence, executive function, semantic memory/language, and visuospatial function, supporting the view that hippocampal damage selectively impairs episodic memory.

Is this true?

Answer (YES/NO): YES